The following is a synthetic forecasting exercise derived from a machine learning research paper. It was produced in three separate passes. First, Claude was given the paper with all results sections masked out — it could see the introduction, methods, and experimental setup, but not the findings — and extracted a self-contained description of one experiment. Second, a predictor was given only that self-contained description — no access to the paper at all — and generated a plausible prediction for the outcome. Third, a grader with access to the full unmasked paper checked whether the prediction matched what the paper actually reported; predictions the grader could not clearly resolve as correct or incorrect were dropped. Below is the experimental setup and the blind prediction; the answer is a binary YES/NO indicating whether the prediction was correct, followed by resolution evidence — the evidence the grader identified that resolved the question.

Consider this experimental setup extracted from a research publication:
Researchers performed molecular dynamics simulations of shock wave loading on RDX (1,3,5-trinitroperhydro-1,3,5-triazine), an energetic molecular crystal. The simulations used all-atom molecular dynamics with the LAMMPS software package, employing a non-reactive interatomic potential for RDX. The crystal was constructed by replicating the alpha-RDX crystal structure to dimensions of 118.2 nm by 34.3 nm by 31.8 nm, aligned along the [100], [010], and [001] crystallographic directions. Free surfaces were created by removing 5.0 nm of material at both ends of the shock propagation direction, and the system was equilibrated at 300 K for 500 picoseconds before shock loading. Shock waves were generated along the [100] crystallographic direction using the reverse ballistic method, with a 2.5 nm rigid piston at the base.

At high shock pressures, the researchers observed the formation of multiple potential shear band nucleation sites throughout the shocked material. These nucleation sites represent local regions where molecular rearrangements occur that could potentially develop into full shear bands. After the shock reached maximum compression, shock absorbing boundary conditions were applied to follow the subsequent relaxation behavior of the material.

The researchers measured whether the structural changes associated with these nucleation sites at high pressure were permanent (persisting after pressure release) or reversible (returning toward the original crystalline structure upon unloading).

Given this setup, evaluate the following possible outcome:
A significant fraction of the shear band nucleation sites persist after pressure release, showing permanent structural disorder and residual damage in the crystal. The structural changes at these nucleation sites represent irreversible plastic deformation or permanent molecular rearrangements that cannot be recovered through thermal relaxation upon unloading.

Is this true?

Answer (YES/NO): NO